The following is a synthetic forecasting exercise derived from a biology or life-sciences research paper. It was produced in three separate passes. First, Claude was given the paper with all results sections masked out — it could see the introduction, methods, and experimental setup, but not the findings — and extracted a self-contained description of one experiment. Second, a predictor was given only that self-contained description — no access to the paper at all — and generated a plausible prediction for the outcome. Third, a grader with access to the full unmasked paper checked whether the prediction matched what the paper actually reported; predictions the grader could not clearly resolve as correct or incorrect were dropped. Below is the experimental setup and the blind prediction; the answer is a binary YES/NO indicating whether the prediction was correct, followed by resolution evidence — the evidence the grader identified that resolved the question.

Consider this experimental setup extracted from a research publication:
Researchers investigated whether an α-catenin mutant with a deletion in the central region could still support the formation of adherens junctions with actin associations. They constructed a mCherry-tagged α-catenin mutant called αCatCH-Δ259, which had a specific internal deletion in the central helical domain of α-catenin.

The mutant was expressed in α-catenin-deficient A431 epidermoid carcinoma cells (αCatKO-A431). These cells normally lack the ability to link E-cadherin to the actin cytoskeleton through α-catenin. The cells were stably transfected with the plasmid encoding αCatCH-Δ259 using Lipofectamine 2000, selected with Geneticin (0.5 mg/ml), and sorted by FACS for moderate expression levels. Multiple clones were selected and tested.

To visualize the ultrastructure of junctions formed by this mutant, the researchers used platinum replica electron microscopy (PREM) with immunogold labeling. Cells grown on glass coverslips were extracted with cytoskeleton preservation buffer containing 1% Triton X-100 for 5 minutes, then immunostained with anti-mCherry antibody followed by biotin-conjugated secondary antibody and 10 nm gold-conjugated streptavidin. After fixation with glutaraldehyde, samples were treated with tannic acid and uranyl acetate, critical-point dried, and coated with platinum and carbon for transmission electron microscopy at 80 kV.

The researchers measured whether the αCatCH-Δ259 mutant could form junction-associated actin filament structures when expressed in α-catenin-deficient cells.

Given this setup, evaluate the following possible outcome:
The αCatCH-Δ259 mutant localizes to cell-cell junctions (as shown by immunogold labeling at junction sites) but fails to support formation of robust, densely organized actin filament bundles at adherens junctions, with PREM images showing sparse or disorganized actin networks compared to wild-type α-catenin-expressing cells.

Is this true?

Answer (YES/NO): NO